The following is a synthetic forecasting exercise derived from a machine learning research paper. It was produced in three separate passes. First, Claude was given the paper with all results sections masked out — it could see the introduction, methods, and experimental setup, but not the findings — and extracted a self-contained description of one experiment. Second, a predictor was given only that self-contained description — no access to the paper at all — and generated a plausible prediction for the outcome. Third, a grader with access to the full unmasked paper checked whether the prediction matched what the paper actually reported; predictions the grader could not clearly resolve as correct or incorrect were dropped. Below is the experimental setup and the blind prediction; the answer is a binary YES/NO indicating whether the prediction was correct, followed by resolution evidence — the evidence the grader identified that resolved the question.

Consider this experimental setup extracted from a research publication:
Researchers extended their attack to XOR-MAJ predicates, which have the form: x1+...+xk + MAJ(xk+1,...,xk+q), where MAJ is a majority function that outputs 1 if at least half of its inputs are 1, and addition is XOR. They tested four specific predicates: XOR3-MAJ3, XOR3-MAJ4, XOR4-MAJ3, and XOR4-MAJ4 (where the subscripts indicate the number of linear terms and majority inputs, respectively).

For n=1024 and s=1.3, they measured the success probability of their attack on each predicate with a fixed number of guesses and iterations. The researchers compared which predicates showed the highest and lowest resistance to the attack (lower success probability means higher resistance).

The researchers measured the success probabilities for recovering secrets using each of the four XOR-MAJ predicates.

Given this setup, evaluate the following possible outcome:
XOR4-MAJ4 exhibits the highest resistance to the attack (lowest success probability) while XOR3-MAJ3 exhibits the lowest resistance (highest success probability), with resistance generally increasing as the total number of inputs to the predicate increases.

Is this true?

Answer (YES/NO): NO